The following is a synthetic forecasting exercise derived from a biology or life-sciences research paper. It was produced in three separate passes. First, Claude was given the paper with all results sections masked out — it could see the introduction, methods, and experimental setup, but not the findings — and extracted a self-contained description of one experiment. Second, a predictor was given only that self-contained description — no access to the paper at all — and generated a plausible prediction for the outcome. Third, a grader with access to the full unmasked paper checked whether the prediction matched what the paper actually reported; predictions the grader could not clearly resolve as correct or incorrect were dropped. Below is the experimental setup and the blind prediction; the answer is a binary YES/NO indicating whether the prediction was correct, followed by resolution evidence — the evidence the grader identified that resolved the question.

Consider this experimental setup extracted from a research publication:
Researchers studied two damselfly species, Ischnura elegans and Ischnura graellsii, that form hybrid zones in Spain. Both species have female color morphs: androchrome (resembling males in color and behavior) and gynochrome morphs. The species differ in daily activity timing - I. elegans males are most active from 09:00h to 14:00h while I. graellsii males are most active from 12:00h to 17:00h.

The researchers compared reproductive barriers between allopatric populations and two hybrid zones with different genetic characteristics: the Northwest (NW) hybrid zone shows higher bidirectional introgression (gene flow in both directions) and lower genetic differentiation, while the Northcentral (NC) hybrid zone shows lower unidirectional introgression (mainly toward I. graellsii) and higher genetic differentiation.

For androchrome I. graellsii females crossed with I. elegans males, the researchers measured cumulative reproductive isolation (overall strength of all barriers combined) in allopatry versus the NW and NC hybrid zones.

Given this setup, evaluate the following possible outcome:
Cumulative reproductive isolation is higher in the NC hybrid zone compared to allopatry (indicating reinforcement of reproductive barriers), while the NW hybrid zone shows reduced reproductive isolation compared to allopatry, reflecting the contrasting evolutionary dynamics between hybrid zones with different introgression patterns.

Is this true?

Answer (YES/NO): NO